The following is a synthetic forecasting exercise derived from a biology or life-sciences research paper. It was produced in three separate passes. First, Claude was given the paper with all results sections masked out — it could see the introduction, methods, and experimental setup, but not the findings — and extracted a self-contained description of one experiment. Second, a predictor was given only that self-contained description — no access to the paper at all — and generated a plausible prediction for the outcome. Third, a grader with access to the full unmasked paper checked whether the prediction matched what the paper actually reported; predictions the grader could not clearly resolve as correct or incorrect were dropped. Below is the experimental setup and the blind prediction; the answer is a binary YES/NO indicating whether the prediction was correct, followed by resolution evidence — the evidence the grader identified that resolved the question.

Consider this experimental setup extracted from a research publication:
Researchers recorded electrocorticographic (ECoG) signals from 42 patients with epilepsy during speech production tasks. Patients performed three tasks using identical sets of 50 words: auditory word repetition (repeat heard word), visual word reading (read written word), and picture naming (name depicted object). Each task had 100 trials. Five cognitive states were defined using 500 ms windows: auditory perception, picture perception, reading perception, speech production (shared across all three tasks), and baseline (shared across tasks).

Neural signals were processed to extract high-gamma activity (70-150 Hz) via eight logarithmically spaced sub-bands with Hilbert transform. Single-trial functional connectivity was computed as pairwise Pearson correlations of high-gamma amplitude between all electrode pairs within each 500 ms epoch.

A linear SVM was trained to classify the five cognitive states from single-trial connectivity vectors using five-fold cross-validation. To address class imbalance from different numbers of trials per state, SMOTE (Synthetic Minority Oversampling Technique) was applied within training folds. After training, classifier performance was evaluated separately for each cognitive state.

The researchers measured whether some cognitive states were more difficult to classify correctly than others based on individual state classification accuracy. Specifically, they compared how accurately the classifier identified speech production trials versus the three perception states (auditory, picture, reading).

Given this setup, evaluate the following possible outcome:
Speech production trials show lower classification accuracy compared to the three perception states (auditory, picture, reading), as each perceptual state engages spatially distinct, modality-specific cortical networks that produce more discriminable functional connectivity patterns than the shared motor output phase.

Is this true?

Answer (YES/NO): YES